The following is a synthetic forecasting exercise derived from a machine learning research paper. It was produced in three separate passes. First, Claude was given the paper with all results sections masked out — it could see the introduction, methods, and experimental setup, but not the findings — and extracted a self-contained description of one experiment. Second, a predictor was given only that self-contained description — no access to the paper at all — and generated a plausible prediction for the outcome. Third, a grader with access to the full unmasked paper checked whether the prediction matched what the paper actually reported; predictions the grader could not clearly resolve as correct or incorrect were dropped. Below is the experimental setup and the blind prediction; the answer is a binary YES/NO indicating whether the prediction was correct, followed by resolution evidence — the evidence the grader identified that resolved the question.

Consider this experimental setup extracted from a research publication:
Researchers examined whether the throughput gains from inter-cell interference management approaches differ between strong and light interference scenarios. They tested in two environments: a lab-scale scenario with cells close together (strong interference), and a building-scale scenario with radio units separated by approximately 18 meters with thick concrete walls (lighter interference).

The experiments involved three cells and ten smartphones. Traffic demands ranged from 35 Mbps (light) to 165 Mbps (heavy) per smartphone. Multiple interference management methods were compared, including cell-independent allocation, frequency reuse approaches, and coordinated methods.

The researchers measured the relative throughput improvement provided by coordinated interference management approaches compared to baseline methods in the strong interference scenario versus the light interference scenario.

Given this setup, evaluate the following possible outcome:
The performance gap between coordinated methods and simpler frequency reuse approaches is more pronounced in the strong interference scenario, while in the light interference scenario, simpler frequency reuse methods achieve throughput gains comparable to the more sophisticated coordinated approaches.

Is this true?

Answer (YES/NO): NO